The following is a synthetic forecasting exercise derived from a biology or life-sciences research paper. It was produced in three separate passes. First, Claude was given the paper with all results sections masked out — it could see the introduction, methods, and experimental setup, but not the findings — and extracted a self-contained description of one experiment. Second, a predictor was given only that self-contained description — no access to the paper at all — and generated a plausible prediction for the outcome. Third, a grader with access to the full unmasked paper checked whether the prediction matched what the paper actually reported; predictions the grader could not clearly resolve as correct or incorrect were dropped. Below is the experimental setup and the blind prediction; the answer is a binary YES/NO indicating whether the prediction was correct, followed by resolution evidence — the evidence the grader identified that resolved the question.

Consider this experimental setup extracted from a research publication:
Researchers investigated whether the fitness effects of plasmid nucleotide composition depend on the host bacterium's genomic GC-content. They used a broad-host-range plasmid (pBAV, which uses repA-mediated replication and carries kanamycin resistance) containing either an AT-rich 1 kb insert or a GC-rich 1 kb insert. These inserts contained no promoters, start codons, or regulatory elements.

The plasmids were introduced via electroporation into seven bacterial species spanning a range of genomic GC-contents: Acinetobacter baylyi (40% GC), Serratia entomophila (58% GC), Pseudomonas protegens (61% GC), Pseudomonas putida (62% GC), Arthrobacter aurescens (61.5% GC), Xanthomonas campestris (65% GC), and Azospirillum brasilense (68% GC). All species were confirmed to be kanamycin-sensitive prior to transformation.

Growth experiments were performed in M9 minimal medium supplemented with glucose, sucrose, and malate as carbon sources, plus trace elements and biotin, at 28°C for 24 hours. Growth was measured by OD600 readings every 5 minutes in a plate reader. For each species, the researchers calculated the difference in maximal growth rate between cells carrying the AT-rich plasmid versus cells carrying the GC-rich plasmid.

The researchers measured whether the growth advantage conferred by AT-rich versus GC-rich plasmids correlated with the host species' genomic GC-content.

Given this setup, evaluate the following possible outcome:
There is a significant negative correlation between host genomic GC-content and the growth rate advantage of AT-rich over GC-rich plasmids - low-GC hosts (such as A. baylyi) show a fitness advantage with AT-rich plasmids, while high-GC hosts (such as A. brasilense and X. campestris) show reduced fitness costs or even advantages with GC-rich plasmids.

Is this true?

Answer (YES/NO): YES